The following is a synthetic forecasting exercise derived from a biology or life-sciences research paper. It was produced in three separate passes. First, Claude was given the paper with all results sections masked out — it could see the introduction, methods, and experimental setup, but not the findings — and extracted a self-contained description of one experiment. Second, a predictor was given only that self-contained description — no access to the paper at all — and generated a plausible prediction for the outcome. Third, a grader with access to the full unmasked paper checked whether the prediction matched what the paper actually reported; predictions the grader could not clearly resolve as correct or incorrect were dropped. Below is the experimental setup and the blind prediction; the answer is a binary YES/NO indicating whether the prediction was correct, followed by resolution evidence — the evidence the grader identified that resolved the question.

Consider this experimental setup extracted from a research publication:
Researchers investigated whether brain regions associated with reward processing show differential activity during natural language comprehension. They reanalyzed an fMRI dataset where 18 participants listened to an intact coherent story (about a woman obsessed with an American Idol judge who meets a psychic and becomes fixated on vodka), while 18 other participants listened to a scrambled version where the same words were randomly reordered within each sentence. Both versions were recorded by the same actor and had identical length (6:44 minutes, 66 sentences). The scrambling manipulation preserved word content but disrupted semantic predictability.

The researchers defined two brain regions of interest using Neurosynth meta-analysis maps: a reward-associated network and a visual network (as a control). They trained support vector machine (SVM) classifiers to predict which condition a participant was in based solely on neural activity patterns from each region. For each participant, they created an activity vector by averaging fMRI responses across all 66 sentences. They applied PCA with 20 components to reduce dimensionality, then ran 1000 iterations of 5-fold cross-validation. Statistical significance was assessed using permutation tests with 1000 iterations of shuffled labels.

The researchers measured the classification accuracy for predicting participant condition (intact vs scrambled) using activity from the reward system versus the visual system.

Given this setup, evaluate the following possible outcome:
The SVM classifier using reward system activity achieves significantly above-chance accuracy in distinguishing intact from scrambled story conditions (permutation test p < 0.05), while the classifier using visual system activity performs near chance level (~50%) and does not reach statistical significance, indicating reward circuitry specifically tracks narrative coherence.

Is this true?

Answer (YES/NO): YES